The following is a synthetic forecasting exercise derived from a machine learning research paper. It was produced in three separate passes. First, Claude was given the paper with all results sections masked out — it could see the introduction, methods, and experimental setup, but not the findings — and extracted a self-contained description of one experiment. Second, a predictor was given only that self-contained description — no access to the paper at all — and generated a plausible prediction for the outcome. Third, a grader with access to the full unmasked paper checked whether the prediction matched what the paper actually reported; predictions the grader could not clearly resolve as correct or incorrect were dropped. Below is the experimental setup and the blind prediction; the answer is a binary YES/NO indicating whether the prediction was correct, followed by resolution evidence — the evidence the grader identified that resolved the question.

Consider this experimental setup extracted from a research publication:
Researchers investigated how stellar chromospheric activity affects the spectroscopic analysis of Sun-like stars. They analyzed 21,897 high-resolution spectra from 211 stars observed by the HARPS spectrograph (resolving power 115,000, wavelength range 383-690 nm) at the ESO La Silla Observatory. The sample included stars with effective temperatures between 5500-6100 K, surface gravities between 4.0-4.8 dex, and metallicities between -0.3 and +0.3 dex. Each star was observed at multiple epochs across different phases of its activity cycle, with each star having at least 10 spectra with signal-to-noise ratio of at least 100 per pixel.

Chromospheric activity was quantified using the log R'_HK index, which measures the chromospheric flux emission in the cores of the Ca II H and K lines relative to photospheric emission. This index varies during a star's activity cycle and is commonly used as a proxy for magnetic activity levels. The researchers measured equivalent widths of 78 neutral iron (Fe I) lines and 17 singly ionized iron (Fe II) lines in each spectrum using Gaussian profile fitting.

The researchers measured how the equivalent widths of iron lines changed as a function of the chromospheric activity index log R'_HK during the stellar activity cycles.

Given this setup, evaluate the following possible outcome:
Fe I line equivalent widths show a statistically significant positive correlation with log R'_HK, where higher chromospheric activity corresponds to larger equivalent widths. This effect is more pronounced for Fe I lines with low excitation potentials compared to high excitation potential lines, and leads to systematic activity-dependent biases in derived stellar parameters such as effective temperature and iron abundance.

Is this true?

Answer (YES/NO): NO